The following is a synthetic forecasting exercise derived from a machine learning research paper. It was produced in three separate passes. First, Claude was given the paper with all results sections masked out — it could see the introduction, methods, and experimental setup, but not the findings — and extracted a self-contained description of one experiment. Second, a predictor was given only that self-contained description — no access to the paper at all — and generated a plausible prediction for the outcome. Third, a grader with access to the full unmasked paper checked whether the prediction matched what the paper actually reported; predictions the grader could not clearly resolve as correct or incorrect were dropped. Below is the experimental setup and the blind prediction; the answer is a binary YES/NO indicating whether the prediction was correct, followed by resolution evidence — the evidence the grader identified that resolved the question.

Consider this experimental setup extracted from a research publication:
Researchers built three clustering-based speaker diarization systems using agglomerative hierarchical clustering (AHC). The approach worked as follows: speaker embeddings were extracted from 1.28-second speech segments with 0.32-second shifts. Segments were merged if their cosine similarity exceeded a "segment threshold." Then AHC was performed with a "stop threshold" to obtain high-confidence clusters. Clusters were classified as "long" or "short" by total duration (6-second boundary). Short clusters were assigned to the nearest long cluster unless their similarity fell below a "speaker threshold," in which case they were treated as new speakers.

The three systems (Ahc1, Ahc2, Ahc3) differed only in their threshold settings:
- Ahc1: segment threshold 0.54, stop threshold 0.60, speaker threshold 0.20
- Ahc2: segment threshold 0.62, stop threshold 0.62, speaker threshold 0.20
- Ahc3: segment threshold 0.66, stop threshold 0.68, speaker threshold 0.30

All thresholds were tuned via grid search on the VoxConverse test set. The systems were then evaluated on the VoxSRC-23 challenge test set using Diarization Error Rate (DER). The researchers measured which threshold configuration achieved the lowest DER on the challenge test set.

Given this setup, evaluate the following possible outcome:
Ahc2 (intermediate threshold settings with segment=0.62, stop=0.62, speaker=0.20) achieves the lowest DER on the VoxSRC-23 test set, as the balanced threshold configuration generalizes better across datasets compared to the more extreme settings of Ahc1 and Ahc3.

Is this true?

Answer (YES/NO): YES